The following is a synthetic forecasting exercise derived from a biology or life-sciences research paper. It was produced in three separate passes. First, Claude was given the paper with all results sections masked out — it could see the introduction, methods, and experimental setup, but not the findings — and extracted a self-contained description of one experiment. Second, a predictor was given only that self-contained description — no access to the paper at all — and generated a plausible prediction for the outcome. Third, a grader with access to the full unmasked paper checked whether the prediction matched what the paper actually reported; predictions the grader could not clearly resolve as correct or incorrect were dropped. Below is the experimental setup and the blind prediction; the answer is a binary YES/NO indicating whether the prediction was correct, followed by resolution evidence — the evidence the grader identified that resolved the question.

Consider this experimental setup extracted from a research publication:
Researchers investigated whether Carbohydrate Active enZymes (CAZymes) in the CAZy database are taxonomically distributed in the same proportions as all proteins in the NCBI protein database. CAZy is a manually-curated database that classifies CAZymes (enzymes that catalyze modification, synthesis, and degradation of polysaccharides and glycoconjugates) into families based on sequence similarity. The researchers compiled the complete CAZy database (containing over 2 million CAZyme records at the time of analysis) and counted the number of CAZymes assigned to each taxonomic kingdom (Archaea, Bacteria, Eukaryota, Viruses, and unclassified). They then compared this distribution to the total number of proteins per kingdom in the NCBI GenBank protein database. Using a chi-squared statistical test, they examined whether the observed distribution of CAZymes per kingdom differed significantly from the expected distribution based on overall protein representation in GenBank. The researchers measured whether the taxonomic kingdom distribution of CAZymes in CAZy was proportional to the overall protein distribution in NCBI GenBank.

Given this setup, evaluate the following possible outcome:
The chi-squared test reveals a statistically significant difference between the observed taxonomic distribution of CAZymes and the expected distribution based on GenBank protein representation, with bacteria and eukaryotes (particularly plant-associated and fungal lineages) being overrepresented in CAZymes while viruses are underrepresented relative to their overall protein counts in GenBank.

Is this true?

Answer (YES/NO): NO